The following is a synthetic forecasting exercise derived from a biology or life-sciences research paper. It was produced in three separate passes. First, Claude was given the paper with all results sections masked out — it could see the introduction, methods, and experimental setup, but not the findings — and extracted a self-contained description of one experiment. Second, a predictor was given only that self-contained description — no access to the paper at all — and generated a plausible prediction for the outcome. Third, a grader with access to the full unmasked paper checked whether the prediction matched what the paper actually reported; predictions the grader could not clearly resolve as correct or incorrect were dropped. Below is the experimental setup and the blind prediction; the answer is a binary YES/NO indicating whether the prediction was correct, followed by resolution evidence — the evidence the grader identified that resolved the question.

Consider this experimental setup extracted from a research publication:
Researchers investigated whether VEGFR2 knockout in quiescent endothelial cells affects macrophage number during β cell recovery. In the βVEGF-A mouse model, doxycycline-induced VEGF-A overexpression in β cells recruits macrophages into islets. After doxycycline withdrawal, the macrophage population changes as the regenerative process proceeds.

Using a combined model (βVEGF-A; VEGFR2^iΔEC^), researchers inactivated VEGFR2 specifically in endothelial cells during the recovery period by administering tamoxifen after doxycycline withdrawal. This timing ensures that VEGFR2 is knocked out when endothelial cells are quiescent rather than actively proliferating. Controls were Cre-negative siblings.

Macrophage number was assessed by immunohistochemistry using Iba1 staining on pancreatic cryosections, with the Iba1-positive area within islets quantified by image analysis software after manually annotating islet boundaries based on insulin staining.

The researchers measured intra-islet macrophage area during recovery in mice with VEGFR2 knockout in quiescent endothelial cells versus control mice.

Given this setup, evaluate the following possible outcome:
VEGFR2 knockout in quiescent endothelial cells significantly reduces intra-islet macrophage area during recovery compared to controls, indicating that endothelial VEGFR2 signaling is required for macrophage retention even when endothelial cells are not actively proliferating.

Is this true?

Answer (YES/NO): NO